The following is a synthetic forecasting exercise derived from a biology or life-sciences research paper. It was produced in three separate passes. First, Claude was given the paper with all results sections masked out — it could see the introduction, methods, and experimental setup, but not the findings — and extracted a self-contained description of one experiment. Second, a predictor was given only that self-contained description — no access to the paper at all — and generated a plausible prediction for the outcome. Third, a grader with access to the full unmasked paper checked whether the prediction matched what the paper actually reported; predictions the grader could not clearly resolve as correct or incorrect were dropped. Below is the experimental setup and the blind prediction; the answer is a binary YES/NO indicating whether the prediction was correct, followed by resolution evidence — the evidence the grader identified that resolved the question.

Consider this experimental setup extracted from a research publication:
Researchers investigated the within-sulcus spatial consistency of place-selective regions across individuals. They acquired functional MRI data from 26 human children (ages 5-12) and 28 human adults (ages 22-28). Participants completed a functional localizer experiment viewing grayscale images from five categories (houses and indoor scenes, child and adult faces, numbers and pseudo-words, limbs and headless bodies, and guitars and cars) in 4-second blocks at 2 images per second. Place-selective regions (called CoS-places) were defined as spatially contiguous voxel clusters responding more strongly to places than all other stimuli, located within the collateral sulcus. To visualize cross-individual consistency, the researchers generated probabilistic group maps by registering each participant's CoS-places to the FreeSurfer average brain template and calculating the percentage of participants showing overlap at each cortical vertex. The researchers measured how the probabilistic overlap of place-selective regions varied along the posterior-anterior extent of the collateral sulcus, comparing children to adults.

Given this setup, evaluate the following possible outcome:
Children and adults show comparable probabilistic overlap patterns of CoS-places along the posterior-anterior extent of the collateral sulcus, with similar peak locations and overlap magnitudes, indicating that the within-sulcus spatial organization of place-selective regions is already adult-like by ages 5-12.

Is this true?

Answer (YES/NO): NO